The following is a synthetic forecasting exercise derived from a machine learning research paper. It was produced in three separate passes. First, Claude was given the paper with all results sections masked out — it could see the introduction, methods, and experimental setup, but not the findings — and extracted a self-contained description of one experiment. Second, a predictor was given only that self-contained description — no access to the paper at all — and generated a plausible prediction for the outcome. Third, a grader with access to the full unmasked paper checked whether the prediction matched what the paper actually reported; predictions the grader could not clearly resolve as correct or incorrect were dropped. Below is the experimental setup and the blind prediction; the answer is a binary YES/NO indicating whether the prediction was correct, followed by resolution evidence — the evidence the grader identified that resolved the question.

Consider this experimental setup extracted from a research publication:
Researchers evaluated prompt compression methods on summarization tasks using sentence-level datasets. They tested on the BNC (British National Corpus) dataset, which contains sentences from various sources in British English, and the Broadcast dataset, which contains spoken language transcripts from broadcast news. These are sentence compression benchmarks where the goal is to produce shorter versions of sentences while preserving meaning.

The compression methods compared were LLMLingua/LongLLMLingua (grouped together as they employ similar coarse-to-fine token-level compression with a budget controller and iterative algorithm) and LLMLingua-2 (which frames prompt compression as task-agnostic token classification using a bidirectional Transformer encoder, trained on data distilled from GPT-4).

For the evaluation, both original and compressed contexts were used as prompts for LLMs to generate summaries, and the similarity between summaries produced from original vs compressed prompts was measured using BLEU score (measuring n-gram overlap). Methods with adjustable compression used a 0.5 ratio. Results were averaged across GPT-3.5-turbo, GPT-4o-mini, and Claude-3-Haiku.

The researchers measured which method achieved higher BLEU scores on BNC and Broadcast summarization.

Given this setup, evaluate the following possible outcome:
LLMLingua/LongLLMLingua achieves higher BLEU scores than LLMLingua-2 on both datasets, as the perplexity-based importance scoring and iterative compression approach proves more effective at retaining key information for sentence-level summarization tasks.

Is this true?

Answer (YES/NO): YES